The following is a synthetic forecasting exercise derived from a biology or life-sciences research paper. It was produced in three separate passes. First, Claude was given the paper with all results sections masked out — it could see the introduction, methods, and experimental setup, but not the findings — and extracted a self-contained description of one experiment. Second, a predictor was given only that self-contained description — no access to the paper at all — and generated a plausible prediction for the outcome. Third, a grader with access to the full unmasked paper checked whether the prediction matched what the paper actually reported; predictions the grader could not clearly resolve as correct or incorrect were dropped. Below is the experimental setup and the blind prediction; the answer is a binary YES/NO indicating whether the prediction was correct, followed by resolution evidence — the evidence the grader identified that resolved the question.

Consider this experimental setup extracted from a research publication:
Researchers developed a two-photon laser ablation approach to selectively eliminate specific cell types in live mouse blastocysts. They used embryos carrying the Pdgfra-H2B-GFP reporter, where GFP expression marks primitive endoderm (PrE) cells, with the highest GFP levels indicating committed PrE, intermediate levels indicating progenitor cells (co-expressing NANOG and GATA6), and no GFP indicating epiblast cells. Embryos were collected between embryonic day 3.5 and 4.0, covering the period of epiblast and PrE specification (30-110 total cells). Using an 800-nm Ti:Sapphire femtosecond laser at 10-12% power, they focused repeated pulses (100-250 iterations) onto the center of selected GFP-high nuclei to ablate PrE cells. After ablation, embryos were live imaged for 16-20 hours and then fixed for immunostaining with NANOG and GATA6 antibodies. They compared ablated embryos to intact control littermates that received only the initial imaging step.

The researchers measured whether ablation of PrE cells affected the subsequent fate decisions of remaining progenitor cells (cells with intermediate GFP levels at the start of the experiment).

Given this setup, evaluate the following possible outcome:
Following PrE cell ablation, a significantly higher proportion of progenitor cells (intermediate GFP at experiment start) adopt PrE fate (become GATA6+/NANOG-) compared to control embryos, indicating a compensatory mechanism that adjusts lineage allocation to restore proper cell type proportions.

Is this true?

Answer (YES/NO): NO